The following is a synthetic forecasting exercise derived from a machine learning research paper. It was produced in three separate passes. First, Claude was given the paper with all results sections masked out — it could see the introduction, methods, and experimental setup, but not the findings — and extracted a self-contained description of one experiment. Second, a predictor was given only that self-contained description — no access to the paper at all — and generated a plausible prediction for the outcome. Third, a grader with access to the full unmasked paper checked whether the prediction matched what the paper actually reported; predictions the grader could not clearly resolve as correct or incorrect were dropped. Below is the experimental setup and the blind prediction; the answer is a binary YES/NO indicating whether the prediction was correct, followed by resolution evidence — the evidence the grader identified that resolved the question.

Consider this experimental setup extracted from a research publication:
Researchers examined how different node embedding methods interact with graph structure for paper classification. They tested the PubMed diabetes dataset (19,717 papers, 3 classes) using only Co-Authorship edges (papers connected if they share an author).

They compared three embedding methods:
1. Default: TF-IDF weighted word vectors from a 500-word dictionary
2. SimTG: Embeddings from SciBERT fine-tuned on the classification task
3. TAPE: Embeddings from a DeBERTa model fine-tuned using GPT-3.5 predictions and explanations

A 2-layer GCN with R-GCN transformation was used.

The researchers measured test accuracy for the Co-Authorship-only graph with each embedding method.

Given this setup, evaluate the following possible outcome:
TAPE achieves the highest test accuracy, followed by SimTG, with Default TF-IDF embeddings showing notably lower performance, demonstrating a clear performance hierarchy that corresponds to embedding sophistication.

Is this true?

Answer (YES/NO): NO